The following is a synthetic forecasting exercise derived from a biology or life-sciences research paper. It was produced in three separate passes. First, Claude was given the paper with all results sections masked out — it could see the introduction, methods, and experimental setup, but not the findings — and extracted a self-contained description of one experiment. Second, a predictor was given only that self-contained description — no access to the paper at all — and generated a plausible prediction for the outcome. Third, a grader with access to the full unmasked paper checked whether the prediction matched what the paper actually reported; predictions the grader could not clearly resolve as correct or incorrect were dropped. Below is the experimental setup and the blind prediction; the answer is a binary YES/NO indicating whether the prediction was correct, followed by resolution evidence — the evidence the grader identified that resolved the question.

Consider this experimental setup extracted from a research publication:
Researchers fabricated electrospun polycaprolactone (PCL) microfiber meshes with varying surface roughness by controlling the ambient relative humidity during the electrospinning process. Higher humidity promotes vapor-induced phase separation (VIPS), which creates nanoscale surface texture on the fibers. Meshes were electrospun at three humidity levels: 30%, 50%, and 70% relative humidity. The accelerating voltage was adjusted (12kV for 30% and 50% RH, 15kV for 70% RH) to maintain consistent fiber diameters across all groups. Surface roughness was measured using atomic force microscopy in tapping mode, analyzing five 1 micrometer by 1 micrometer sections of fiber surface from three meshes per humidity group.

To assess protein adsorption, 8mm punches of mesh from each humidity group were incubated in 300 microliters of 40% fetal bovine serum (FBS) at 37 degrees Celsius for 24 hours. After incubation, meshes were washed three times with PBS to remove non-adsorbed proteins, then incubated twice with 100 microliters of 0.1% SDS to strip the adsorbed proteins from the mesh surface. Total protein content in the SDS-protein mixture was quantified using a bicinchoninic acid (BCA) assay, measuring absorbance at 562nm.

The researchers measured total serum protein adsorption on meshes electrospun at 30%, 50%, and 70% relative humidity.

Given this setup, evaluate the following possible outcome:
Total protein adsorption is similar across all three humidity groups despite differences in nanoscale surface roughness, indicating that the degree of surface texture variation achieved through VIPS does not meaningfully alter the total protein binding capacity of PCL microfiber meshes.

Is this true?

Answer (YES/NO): NO